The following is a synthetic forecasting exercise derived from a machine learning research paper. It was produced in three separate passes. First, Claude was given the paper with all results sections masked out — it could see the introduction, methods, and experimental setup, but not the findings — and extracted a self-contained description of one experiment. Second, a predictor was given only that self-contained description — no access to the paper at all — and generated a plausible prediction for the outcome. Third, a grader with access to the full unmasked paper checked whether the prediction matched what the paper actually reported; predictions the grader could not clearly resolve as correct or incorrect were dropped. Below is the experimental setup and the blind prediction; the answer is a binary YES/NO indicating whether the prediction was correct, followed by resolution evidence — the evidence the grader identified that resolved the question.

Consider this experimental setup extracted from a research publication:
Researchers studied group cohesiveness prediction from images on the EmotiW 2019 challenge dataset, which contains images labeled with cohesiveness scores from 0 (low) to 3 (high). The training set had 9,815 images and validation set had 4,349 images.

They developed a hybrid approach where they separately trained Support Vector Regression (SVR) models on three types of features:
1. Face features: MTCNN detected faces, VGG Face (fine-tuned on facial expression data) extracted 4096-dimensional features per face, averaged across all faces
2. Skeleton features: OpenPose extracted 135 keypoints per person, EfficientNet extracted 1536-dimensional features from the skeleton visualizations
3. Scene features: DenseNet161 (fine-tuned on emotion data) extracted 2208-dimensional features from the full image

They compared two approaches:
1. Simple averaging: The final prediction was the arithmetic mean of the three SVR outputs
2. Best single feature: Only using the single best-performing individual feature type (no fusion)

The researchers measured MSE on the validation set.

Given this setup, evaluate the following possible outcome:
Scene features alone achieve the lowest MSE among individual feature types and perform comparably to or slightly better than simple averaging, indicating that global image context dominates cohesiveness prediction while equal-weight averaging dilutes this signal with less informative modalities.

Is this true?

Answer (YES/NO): NO